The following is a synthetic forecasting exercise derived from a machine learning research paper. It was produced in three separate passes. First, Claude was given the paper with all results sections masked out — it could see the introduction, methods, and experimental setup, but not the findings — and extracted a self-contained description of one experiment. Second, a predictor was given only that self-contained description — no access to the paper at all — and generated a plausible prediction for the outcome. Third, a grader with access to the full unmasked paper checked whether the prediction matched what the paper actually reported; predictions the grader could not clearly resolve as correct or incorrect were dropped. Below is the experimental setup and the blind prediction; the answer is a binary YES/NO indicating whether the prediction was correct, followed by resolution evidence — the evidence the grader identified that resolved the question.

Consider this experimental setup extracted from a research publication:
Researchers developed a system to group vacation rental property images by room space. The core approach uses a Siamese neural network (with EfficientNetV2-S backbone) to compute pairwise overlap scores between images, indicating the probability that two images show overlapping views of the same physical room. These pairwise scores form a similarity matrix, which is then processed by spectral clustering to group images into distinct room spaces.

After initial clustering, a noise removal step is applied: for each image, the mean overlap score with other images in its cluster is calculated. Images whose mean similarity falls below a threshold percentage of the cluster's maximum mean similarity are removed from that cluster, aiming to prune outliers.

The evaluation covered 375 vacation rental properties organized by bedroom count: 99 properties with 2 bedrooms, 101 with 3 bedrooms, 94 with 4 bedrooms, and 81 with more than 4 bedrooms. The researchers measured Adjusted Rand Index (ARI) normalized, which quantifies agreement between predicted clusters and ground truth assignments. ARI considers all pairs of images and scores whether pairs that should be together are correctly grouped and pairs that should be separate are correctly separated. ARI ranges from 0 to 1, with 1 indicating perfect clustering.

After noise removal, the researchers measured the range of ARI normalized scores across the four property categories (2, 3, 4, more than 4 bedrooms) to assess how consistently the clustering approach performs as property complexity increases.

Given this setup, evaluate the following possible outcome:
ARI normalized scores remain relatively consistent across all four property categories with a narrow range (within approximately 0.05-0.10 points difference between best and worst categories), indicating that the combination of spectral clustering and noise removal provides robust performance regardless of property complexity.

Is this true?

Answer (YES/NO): NO